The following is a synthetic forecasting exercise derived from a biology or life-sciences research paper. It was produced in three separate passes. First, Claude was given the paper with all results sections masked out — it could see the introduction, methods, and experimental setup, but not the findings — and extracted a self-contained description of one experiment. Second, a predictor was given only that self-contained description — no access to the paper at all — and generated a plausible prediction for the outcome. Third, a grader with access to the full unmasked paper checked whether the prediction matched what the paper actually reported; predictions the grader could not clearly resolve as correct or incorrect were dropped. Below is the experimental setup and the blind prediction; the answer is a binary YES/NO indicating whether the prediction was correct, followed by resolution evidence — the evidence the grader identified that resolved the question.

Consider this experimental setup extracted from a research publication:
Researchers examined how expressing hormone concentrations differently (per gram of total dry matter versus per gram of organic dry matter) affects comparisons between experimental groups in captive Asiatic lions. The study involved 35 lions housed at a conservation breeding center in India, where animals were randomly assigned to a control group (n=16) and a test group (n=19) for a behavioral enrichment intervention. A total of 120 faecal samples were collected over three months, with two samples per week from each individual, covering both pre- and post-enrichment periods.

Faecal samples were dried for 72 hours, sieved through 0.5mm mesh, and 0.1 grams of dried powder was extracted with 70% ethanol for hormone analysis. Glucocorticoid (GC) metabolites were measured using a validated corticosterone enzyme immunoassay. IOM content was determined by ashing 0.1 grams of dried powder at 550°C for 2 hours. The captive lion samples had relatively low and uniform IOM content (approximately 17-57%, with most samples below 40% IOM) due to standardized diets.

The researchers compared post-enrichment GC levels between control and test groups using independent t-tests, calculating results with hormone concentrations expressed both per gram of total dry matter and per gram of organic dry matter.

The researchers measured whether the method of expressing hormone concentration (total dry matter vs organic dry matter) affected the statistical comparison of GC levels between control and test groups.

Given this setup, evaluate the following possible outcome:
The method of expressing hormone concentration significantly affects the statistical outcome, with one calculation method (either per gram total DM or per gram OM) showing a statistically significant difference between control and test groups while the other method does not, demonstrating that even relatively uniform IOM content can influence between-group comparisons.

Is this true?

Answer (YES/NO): NO